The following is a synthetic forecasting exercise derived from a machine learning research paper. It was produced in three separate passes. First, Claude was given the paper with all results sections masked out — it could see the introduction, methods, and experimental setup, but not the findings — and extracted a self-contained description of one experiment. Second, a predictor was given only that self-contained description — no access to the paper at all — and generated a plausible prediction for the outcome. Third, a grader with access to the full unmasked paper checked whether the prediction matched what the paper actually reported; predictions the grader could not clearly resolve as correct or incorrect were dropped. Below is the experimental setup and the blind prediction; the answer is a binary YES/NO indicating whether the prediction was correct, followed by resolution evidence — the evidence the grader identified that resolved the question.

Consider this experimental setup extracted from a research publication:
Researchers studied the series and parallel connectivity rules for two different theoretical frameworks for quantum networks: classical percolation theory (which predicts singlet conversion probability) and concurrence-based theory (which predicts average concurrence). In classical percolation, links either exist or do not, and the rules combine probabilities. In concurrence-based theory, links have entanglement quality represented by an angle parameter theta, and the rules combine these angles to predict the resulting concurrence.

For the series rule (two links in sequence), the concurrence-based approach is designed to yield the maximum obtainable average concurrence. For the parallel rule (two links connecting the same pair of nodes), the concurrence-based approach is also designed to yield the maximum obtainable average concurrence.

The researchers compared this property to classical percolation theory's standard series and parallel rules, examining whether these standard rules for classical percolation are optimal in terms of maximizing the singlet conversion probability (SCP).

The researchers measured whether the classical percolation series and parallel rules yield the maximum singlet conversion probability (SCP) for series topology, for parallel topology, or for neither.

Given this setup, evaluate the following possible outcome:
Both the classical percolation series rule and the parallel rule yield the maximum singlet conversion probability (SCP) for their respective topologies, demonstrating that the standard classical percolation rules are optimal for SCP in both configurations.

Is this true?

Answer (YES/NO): NO